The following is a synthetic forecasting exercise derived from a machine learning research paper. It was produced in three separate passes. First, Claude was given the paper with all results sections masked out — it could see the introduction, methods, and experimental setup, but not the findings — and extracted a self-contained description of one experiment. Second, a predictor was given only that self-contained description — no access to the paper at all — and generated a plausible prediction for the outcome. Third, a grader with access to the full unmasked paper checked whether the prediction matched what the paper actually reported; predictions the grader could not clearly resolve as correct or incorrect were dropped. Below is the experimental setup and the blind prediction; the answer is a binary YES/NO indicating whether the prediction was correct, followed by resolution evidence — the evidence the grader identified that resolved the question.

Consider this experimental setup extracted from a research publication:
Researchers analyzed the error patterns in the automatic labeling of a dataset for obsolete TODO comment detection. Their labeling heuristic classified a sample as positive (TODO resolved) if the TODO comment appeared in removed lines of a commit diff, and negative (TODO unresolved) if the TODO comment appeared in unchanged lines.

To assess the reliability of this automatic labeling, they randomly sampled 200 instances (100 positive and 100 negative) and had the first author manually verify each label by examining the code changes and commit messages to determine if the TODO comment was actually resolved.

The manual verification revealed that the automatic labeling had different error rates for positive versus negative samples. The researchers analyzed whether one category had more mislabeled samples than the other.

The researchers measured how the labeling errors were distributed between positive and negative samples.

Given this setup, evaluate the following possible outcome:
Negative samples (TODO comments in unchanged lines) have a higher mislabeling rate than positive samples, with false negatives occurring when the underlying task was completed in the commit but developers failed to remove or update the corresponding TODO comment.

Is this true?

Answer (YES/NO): NO